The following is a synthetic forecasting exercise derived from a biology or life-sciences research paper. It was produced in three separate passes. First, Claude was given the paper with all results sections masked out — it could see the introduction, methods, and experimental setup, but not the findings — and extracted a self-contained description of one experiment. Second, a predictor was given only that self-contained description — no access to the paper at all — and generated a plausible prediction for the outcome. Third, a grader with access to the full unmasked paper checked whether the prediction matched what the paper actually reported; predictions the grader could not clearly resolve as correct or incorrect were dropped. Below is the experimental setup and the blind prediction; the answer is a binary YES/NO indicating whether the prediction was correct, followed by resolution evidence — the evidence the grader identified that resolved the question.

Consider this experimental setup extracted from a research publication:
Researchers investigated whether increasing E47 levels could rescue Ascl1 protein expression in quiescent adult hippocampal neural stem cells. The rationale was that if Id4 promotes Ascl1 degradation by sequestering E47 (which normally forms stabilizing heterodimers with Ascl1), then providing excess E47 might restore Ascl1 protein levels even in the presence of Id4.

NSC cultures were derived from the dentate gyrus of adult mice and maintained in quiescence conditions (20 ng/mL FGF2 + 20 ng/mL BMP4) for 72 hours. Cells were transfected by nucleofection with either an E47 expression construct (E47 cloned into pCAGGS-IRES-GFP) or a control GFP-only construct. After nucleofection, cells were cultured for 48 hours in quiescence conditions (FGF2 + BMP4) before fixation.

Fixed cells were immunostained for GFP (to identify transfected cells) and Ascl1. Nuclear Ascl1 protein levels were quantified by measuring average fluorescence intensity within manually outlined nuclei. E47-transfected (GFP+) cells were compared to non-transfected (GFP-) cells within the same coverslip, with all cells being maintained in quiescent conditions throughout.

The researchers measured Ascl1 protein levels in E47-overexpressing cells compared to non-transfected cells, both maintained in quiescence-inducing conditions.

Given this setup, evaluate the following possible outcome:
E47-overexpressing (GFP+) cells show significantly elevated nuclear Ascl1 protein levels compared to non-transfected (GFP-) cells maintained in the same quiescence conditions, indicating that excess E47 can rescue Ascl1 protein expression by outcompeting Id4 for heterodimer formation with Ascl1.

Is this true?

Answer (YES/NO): YES